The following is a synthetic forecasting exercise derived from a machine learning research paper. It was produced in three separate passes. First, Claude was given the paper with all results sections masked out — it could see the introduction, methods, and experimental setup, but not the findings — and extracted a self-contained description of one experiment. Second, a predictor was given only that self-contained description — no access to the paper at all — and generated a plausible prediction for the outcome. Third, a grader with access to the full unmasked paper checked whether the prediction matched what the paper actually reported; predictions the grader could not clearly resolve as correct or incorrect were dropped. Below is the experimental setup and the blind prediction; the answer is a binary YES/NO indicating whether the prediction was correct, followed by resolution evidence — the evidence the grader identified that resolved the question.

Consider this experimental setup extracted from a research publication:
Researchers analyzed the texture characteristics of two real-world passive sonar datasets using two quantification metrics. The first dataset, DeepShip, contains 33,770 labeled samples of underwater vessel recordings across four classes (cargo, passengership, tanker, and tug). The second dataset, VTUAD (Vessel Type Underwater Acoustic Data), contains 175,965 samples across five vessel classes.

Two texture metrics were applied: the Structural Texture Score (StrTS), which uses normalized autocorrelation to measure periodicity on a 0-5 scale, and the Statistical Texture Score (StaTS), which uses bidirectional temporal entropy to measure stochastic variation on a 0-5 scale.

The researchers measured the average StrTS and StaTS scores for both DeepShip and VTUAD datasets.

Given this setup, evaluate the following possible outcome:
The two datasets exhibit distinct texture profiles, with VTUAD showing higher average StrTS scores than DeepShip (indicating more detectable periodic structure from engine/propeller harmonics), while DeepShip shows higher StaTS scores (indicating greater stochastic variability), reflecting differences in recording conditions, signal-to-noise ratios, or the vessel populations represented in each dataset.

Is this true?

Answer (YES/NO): NO